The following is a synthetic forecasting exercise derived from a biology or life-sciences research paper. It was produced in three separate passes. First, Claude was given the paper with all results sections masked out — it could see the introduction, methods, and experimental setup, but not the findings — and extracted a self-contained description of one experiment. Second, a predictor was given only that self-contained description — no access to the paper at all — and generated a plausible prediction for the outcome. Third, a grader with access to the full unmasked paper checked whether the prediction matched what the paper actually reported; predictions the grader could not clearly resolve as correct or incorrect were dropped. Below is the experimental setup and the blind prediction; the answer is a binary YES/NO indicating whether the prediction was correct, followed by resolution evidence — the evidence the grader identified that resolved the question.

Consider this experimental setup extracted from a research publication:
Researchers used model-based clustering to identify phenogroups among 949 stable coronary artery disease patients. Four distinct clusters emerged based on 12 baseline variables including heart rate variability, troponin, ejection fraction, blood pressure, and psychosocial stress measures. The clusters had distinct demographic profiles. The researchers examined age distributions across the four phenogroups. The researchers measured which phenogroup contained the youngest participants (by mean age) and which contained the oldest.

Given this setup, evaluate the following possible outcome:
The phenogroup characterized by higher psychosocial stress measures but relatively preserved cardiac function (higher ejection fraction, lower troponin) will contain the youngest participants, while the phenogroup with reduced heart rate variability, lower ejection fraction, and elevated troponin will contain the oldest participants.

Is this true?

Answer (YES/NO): NO